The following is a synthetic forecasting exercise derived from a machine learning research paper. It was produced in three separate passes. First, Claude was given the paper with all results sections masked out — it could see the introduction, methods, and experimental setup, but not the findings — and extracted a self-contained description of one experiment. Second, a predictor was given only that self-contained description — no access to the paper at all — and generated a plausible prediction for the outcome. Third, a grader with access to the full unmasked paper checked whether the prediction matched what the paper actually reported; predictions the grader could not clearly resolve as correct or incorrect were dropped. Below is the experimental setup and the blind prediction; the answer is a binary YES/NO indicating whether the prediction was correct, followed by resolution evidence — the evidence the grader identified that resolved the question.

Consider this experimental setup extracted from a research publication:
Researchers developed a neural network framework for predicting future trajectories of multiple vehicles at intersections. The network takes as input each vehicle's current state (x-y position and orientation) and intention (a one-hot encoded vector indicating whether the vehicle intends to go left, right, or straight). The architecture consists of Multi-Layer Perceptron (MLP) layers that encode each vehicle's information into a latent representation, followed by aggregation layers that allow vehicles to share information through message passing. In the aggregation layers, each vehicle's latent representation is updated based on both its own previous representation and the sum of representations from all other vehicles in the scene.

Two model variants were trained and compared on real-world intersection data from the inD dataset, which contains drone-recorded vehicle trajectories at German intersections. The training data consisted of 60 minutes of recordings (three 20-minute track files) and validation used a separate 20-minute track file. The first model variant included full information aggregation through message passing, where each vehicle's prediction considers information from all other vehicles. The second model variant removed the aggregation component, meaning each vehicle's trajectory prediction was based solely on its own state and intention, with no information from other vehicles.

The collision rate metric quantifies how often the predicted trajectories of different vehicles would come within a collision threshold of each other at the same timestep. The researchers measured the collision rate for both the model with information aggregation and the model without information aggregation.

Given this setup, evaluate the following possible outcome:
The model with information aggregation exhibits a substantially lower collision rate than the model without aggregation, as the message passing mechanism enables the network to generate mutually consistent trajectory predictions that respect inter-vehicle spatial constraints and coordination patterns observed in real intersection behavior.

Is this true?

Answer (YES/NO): YES